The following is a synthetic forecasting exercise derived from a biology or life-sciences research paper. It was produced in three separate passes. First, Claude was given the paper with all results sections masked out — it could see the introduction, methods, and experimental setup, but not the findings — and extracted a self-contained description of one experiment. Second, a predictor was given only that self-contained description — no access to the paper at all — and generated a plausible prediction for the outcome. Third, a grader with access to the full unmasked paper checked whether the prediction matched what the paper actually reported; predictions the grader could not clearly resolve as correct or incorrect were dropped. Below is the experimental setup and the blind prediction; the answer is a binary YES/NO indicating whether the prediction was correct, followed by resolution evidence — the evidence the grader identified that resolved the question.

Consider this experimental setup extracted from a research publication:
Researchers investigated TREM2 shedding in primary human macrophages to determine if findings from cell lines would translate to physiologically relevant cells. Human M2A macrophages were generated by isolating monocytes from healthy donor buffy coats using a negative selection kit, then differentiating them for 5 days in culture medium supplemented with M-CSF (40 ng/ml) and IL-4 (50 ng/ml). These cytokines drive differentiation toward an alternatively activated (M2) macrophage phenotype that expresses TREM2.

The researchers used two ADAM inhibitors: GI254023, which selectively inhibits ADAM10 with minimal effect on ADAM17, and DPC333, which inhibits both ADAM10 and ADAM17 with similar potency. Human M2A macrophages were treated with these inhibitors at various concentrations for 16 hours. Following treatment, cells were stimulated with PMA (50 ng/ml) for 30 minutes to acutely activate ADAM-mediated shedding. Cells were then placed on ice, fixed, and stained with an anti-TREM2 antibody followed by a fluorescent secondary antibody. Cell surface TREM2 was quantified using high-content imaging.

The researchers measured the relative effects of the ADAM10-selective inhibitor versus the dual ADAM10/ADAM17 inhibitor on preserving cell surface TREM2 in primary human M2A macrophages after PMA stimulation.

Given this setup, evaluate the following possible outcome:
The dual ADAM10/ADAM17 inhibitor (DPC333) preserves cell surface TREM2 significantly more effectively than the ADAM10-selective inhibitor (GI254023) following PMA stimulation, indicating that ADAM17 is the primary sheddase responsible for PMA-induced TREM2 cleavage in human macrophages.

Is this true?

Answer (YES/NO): YES